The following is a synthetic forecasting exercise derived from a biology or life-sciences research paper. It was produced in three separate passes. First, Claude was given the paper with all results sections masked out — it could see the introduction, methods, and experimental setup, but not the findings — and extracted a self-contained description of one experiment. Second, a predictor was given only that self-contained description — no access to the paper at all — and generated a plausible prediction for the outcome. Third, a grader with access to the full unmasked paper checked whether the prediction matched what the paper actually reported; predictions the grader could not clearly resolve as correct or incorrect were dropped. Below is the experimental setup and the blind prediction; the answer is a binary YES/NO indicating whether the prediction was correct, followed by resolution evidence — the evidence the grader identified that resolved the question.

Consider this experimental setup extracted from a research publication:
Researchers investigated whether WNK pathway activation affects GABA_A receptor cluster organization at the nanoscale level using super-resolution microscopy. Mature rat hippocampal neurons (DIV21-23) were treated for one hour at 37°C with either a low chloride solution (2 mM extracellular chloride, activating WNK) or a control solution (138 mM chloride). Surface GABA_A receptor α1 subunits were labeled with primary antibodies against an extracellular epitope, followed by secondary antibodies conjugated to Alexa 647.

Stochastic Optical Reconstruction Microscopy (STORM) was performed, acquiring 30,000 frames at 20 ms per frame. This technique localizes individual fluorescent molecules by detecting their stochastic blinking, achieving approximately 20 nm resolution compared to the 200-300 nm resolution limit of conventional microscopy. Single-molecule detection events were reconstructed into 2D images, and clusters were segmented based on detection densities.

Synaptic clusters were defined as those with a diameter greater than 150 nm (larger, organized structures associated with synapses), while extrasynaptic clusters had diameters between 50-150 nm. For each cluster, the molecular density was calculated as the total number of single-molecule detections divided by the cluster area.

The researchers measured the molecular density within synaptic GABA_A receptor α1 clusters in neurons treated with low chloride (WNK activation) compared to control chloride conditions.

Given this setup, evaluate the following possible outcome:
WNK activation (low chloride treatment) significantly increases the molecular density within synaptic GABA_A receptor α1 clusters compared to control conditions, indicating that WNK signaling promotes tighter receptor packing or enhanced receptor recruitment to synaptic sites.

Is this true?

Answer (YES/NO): YES